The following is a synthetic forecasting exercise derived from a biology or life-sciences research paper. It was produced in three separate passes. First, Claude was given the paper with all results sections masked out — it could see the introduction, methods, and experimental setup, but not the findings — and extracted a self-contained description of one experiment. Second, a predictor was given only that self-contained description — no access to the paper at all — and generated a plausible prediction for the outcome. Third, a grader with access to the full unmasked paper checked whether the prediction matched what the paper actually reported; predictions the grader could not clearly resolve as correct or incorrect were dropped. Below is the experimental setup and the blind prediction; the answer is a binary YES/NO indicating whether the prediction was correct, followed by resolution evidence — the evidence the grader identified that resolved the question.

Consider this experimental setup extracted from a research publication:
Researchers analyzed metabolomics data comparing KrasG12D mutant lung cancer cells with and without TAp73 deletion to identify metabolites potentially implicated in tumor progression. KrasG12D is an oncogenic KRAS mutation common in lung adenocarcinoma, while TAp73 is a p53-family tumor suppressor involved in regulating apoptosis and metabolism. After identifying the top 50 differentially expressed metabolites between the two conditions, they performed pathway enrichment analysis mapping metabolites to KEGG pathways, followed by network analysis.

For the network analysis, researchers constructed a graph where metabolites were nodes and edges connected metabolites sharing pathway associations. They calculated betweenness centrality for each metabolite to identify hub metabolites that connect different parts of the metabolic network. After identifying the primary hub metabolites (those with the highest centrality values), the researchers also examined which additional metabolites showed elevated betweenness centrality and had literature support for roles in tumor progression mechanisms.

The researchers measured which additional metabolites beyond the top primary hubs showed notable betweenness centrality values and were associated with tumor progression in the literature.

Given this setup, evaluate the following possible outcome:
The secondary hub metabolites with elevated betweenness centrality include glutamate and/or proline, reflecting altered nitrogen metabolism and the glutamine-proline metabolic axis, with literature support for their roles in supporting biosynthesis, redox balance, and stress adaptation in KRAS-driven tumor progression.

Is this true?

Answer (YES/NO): NO